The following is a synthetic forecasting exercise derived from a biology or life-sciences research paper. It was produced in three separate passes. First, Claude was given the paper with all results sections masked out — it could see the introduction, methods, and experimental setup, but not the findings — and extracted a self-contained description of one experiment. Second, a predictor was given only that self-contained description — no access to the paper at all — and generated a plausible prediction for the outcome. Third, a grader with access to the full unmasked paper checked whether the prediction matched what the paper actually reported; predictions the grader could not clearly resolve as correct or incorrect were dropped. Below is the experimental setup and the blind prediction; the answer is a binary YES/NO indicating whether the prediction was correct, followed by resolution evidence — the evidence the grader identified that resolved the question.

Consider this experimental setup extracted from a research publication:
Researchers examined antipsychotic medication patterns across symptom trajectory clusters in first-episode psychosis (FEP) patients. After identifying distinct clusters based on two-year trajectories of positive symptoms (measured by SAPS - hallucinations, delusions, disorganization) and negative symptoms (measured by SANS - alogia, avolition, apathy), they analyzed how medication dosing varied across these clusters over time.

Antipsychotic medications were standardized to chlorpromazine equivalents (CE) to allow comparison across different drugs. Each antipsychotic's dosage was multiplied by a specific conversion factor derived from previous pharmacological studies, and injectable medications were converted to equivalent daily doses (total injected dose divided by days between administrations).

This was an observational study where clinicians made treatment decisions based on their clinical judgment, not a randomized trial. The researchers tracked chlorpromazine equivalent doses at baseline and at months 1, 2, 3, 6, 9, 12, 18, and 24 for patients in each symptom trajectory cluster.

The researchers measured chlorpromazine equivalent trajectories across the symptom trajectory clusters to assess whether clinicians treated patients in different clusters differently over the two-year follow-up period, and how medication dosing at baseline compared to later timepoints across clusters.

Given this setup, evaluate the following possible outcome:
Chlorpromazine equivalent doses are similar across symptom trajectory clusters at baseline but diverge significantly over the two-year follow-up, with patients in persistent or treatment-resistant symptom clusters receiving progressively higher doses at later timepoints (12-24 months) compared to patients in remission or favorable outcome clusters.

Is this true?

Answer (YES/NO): YES